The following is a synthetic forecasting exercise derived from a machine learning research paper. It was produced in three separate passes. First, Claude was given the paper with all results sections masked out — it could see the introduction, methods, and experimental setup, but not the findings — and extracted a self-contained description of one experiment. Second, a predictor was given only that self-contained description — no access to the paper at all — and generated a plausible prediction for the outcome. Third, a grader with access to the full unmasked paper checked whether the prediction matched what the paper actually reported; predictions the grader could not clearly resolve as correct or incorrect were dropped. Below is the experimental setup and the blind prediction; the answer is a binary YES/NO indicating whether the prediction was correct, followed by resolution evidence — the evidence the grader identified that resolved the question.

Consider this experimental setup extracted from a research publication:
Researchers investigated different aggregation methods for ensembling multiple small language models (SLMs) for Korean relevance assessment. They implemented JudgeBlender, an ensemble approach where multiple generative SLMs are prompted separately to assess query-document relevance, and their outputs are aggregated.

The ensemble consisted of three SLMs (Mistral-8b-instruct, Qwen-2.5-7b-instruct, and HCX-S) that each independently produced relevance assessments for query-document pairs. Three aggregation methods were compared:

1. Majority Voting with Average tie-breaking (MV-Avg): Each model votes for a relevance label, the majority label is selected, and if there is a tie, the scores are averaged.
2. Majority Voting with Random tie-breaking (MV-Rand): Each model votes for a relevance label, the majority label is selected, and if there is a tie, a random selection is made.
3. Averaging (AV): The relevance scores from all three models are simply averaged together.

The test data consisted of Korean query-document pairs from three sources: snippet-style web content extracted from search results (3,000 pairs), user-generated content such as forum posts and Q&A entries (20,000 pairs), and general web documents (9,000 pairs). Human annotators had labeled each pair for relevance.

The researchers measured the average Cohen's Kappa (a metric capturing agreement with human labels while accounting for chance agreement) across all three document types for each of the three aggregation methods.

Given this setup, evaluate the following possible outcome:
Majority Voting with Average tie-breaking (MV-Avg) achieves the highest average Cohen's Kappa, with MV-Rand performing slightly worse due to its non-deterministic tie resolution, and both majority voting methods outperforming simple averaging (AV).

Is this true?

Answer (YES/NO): NO